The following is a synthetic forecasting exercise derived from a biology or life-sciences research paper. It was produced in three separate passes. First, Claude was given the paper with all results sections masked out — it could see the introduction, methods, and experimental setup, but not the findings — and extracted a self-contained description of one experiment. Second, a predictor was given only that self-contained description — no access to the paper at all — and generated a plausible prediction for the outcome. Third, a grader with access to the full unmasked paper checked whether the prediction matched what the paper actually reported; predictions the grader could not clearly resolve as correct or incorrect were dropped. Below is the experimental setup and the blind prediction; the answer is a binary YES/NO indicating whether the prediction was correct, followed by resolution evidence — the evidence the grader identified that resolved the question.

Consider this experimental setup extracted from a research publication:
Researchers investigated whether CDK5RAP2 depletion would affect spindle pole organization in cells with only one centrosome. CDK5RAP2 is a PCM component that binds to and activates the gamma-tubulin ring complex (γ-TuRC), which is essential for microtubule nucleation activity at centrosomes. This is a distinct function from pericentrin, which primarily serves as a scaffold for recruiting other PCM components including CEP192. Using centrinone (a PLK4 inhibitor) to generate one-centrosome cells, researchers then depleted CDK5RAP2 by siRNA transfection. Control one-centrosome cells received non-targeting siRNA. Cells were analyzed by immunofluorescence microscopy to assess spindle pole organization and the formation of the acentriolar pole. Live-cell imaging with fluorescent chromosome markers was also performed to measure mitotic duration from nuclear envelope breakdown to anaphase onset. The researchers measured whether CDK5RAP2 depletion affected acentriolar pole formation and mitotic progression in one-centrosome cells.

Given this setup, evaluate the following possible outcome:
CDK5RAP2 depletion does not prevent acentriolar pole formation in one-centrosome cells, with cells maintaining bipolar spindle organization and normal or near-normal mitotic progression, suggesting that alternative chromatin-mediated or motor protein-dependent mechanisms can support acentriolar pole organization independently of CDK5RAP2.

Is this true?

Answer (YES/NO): NO